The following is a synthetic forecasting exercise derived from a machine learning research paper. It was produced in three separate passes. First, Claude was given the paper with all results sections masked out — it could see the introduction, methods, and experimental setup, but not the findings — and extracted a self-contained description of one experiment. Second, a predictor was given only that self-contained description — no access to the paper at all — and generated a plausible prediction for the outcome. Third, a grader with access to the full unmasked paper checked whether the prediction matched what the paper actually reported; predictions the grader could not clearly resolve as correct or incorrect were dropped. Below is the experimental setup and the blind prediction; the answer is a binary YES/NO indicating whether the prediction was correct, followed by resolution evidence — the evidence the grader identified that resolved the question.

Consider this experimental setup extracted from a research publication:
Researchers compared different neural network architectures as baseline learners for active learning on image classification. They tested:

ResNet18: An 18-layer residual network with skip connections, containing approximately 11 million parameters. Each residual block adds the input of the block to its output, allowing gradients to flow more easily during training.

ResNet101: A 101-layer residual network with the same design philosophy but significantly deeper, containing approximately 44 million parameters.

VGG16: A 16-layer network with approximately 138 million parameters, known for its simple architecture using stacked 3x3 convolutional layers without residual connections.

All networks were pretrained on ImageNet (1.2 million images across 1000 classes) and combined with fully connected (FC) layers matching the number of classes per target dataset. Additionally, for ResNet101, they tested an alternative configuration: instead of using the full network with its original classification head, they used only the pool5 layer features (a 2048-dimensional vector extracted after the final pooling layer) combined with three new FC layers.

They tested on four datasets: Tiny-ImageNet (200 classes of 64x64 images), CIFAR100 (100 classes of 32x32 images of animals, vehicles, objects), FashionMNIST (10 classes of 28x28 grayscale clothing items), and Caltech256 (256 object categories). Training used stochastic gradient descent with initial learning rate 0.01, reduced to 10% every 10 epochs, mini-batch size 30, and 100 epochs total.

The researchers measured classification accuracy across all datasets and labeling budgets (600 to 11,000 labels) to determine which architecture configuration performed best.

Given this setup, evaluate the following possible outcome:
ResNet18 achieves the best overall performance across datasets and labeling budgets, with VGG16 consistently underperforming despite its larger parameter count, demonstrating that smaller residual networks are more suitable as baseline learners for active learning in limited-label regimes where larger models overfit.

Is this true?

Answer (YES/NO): NO